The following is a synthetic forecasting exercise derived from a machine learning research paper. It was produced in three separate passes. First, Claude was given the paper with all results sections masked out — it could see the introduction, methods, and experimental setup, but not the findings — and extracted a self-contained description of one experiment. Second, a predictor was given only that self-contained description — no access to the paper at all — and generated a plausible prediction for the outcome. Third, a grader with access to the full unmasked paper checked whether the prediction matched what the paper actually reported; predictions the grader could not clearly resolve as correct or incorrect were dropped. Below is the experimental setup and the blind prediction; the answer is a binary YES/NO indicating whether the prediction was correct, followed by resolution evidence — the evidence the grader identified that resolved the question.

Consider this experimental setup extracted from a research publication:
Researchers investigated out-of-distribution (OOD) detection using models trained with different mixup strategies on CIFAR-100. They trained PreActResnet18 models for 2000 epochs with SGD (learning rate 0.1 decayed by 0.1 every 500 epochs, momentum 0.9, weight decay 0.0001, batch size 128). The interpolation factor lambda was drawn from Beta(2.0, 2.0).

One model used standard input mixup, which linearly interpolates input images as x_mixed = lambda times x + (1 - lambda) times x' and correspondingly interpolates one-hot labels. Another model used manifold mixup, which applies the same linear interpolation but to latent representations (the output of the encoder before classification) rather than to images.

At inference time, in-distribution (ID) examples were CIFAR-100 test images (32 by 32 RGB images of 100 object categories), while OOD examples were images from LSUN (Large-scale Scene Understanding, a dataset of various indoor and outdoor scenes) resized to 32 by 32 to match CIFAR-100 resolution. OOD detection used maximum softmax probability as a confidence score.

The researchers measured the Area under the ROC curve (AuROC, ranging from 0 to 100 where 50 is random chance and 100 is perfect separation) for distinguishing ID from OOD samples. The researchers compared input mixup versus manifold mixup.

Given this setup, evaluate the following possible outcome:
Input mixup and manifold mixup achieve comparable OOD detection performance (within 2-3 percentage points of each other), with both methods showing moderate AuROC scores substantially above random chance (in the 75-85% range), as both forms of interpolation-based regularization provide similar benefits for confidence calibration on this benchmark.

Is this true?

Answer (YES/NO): NO